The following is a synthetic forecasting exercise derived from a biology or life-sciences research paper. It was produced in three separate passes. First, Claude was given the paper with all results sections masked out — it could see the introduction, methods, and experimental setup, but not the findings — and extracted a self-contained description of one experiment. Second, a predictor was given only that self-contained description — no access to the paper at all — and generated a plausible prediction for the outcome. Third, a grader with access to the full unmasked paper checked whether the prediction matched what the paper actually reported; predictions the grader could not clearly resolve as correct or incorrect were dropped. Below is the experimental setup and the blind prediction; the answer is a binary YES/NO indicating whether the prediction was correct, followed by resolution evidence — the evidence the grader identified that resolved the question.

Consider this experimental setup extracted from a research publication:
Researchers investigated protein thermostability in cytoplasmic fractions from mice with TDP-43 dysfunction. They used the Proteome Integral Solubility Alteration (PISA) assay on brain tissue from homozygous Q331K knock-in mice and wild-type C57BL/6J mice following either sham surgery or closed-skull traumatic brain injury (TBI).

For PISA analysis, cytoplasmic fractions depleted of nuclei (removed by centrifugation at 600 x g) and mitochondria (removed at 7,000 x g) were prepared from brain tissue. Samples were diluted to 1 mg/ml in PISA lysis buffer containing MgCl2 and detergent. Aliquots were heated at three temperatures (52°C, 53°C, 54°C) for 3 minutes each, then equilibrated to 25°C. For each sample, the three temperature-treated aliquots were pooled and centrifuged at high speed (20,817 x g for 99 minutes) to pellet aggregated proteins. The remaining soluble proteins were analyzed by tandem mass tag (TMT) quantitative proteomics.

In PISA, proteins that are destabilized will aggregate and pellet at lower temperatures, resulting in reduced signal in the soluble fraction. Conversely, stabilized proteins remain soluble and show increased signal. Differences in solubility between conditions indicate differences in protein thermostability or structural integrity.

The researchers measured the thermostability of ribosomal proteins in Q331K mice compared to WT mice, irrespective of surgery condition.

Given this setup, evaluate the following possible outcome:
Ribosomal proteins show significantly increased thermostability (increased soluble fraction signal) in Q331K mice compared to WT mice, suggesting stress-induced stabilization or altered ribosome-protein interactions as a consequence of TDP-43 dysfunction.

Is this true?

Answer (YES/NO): NO